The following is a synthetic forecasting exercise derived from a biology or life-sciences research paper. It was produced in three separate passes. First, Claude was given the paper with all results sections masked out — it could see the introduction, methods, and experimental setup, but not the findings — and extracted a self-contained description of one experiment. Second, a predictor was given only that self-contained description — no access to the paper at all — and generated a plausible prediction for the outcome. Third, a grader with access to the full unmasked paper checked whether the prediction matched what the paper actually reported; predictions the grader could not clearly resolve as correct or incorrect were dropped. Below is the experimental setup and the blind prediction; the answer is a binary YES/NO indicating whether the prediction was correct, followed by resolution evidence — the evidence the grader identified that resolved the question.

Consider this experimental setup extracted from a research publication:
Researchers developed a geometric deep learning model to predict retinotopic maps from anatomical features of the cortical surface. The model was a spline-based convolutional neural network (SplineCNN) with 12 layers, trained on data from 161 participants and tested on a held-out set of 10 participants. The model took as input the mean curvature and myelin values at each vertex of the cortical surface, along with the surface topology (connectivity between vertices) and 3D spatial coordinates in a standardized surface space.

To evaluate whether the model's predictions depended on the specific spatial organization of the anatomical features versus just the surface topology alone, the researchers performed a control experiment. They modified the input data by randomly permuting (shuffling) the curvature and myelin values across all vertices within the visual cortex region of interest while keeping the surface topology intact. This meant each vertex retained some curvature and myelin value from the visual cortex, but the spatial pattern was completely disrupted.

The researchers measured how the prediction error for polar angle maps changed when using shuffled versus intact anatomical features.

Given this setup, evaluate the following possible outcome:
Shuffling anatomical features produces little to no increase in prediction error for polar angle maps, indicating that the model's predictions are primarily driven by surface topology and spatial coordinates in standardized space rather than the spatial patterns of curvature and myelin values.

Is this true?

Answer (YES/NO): NO